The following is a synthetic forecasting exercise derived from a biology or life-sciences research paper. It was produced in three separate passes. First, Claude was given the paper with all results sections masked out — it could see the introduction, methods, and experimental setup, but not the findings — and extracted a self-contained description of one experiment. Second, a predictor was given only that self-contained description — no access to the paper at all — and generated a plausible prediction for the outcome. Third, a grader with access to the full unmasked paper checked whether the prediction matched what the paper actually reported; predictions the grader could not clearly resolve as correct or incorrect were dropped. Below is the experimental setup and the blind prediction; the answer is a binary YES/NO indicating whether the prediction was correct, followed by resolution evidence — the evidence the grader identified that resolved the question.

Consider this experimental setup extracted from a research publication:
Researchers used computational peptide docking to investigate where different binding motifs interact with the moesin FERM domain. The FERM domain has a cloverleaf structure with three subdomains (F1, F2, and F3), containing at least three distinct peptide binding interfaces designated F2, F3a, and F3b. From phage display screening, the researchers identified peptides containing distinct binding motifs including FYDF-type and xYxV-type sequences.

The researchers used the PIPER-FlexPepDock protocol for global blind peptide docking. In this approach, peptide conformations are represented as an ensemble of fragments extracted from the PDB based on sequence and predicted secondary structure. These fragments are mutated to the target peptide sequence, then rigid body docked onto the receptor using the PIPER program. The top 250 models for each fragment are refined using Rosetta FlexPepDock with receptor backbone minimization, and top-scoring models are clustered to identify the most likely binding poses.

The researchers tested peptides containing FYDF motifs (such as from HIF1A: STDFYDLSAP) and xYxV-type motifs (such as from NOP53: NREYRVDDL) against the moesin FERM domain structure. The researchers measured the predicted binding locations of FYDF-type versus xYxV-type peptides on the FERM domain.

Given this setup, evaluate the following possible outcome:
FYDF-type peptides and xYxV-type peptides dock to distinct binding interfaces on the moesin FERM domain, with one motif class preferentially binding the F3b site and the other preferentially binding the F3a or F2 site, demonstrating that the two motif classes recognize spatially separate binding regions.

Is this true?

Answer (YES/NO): YES